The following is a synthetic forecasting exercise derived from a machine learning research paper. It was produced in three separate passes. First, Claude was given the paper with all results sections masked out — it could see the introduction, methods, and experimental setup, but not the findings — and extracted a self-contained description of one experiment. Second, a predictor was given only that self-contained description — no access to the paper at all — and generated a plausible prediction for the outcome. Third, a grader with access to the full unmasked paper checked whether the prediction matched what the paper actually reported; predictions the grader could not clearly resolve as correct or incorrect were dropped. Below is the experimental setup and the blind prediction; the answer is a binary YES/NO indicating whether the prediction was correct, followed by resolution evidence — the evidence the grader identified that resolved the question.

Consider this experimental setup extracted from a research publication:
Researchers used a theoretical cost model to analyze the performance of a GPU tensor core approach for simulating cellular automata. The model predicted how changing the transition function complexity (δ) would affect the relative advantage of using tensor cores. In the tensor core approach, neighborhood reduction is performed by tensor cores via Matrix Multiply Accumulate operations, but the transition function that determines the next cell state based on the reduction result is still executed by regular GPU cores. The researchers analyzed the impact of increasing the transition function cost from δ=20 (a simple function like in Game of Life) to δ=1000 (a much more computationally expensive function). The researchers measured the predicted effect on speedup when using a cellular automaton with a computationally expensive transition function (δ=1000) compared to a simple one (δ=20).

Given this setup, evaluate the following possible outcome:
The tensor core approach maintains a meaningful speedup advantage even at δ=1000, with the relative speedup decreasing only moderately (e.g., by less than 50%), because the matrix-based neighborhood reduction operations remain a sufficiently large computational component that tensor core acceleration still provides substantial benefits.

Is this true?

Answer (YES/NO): NO